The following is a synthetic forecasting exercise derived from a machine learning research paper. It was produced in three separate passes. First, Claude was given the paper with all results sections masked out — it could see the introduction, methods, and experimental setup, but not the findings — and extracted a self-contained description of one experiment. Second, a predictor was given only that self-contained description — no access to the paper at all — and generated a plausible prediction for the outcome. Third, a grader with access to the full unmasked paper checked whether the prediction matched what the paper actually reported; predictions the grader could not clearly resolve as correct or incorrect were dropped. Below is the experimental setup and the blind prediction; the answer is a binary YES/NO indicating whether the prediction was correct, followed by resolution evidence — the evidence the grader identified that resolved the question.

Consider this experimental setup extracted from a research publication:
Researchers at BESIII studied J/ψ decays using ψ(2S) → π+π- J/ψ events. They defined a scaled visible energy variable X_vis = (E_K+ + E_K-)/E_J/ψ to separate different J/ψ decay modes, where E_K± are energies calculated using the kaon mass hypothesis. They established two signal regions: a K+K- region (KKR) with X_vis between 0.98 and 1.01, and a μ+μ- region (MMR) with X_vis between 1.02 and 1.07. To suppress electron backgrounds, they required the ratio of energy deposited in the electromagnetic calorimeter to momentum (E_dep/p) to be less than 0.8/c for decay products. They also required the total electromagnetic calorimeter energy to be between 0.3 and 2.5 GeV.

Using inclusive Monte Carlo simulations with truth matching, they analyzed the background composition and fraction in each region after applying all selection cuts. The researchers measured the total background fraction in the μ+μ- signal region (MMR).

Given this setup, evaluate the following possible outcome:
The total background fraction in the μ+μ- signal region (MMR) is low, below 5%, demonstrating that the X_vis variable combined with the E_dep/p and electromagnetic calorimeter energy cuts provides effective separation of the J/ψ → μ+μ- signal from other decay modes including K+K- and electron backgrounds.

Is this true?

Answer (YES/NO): NO